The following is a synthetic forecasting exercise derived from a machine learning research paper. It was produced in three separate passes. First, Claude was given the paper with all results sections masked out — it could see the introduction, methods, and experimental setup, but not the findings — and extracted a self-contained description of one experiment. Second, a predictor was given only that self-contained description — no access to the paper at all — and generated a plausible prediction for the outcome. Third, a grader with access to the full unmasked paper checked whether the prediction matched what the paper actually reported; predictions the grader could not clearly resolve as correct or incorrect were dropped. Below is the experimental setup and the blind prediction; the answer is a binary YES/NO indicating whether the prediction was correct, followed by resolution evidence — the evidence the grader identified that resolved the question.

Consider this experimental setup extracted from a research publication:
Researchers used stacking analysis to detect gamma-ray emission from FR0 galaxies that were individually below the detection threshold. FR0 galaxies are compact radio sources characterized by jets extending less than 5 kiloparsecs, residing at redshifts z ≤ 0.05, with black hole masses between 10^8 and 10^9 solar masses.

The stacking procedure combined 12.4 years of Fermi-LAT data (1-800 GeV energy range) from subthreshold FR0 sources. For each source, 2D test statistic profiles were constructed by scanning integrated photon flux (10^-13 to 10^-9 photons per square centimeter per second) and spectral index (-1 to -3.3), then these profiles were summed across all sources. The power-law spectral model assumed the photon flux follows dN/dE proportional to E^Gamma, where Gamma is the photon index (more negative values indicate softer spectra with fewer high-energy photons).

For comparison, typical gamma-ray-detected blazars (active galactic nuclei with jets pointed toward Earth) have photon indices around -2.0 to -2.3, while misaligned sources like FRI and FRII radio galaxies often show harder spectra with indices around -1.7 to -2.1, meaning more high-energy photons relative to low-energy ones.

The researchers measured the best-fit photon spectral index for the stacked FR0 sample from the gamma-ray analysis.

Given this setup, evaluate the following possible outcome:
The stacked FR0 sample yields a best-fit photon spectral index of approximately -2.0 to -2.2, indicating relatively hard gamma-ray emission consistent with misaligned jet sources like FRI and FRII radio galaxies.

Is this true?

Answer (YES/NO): NO